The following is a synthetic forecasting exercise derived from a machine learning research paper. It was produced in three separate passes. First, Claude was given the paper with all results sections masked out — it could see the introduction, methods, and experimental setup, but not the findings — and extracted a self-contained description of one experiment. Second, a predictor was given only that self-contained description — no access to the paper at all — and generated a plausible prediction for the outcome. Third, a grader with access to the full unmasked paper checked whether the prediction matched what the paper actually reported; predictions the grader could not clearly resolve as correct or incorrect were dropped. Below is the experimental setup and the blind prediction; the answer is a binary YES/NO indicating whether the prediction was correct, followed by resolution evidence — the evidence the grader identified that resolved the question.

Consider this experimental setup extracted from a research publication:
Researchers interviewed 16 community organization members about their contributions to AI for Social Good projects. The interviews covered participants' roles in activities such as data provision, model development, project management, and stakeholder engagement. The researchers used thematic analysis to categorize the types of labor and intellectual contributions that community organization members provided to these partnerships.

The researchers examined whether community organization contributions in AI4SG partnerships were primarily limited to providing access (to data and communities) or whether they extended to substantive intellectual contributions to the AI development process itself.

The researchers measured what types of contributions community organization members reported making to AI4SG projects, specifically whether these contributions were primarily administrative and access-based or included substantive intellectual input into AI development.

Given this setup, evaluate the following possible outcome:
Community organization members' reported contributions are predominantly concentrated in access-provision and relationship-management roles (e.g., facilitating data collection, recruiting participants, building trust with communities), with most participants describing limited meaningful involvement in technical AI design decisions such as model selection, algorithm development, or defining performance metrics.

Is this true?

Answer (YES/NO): NO